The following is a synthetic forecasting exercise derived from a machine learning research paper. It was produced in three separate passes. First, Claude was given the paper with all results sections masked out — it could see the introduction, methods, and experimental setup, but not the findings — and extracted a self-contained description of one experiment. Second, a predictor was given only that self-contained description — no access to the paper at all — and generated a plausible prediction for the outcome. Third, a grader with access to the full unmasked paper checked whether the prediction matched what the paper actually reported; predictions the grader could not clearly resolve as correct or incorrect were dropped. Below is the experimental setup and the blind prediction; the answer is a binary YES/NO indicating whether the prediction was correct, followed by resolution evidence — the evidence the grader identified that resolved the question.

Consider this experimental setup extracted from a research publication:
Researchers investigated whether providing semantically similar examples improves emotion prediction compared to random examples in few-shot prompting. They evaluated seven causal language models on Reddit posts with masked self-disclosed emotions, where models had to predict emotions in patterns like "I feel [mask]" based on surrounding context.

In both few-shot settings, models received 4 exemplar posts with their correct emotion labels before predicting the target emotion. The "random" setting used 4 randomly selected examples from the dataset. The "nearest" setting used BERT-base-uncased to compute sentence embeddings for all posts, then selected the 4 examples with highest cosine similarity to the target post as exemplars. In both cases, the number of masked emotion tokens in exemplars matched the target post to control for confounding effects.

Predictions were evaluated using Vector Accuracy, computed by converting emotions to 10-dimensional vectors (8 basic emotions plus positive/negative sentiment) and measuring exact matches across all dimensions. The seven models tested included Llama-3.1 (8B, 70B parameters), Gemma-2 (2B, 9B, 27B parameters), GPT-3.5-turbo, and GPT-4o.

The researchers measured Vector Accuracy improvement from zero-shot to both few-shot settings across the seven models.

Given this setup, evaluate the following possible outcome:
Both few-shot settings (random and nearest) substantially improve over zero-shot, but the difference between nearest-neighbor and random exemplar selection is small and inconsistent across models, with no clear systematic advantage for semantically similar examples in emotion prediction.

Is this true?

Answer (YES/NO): NO